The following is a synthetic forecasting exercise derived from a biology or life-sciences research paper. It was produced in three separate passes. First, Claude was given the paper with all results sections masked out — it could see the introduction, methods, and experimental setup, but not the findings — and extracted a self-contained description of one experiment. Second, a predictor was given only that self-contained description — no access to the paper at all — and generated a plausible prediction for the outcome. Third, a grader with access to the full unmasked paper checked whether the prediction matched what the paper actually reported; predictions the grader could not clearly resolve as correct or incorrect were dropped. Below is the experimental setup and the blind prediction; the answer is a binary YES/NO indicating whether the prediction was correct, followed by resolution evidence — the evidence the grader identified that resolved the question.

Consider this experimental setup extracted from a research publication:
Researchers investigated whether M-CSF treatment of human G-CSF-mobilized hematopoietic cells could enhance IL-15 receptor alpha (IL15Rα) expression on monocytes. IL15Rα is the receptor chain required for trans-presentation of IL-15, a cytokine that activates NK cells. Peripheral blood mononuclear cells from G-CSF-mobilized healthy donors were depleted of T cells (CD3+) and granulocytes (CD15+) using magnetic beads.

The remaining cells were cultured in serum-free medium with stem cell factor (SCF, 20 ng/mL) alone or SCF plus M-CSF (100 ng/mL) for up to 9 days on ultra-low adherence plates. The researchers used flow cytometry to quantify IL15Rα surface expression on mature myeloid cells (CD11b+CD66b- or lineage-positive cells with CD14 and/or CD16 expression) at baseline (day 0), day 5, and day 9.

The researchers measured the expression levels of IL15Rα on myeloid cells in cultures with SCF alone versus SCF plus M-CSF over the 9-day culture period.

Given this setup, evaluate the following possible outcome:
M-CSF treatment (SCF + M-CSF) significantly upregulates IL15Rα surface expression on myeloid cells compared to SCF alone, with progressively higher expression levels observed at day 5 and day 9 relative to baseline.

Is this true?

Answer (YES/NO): YES